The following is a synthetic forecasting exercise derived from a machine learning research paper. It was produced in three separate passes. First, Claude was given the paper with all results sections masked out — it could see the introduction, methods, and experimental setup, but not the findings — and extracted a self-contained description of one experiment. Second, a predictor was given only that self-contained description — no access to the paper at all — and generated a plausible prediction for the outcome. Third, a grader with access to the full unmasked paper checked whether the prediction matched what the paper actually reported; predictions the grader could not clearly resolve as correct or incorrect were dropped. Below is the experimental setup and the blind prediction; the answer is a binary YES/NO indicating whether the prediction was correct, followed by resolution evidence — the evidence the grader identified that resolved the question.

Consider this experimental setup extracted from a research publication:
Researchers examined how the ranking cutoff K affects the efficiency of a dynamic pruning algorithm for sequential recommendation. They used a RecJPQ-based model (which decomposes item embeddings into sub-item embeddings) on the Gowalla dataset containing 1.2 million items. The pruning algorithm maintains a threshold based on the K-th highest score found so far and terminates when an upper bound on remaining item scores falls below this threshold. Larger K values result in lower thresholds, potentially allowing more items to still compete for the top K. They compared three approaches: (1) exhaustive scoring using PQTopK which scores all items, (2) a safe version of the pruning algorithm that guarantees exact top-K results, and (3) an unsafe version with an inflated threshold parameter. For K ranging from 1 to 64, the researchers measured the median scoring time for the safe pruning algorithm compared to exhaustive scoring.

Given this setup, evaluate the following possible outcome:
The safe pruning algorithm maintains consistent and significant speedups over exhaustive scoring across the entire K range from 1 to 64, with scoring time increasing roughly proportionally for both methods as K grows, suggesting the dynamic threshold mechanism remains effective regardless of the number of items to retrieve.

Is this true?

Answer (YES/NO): NO